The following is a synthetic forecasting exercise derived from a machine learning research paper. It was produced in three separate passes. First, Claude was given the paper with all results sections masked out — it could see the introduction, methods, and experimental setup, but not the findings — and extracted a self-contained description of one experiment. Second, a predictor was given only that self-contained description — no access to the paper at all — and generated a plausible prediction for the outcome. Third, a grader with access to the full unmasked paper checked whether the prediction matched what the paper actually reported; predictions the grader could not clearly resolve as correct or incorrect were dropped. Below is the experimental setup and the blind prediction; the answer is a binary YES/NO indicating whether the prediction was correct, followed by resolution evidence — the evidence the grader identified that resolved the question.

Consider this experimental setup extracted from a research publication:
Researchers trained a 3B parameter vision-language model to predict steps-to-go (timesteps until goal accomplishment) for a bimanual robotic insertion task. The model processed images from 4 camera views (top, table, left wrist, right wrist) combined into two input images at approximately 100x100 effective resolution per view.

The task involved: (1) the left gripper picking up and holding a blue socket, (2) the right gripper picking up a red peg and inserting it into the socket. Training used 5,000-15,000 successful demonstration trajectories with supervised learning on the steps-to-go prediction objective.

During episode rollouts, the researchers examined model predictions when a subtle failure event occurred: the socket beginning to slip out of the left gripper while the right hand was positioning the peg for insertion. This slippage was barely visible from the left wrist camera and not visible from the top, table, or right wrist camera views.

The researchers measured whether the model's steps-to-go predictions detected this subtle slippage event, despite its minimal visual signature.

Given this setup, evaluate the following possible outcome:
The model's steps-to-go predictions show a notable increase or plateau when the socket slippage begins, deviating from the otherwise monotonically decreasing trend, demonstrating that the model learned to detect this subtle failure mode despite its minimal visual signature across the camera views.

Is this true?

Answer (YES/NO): YES